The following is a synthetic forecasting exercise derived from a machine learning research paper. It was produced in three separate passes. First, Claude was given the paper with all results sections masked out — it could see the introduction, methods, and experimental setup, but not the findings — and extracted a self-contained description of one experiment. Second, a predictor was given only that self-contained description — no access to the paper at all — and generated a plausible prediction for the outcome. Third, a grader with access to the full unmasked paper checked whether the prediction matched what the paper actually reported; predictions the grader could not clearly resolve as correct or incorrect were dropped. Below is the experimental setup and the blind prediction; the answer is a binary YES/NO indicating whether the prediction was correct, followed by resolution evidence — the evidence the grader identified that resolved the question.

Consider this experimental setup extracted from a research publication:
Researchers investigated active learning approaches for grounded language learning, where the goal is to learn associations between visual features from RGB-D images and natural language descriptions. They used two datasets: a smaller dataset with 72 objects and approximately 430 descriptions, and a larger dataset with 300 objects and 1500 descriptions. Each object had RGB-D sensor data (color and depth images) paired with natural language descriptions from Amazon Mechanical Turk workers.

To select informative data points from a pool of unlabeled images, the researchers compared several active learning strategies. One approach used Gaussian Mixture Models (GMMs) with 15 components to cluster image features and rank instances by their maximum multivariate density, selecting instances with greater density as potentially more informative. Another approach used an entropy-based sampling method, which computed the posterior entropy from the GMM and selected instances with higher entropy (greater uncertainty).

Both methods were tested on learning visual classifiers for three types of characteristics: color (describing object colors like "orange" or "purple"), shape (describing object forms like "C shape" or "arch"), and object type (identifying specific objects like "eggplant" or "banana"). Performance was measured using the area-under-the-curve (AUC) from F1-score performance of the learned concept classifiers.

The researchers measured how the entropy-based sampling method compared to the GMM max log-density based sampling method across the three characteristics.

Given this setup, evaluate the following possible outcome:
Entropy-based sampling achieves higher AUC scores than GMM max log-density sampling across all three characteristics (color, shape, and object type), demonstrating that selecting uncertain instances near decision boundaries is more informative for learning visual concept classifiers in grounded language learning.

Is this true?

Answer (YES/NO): NO